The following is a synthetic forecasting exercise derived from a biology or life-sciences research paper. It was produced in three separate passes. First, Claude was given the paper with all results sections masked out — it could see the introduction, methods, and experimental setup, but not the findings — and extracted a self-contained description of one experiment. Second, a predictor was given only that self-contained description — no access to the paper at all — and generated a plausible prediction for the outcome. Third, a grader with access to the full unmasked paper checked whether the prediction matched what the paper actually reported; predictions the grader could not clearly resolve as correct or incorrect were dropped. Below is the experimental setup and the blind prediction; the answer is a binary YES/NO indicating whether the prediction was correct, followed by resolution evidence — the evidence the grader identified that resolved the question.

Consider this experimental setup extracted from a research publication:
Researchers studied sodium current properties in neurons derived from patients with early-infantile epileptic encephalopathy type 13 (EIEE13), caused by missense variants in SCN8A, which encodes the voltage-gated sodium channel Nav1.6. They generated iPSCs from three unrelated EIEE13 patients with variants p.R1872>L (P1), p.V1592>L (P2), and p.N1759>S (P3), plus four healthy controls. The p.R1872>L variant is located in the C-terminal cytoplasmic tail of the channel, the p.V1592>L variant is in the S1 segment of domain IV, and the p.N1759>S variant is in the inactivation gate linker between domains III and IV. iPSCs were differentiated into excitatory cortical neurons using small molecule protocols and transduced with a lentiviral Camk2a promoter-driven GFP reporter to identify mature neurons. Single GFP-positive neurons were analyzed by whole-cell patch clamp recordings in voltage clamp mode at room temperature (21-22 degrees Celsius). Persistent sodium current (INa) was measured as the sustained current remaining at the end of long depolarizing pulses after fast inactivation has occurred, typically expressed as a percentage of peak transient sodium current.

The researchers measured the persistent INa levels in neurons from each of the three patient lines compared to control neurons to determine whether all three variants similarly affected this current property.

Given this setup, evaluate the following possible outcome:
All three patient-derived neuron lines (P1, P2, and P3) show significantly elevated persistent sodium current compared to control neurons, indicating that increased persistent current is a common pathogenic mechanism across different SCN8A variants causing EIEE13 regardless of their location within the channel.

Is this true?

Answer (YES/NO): NO